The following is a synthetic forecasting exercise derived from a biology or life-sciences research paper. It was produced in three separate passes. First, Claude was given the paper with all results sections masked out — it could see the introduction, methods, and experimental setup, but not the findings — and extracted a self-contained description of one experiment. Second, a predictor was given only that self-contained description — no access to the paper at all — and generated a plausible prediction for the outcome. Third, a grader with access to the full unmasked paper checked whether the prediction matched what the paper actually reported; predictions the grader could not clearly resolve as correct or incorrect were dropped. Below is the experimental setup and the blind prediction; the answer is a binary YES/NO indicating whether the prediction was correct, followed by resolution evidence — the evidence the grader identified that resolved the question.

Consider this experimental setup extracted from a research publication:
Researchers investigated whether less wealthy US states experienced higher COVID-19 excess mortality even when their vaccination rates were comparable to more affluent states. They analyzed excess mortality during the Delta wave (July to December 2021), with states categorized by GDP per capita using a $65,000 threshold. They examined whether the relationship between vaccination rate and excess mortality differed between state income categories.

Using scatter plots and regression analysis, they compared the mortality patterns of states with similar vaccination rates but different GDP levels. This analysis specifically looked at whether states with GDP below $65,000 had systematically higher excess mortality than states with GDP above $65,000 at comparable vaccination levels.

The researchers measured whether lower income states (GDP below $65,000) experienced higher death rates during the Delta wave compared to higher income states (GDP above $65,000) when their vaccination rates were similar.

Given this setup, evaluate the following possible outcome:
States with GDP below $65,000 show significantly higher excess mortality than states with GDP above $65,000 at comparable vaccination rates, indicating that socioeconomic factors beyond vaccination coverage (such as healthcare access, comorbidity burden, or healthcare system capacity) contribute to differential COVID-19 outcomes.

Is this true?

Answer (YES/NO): YES